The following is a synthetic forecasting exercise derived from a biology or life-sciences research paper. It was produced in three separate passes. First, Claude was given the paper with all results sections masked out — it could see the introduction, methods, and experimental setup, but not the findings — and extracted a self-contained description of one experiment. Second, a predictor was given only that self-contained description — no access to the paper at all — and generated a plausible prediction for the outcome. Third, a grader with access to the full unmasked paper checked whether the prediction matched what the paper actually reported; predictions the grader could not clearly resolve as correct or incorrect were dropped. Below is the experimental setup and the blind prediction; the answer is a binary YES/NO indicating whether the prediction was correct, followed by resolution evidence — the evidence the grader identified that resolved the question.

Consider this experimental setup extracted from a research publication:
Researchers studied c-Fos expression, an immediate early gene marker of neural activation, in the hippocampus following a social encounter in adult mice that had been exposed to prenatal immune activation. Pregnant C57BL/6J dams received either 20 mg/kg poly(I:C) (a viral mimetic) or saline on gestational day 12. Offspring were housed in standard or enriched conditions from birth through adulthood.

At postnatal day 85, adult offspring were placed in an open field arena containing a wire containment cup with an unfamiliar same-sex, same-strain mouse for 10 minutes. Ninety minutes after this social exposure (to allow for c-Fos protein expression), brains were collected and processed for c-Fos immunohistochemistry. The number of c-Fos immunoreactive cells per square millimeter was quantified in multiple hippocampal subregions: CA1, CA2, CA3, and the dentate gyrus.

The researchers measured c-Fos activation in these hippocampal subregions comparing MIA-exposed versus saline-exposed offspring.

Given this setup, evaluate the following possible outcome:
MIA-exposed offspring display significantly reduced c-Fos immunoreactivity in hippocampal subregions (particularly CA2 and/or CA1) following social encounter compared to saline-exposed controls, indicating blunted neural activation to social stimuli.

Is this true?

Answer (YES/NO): NO